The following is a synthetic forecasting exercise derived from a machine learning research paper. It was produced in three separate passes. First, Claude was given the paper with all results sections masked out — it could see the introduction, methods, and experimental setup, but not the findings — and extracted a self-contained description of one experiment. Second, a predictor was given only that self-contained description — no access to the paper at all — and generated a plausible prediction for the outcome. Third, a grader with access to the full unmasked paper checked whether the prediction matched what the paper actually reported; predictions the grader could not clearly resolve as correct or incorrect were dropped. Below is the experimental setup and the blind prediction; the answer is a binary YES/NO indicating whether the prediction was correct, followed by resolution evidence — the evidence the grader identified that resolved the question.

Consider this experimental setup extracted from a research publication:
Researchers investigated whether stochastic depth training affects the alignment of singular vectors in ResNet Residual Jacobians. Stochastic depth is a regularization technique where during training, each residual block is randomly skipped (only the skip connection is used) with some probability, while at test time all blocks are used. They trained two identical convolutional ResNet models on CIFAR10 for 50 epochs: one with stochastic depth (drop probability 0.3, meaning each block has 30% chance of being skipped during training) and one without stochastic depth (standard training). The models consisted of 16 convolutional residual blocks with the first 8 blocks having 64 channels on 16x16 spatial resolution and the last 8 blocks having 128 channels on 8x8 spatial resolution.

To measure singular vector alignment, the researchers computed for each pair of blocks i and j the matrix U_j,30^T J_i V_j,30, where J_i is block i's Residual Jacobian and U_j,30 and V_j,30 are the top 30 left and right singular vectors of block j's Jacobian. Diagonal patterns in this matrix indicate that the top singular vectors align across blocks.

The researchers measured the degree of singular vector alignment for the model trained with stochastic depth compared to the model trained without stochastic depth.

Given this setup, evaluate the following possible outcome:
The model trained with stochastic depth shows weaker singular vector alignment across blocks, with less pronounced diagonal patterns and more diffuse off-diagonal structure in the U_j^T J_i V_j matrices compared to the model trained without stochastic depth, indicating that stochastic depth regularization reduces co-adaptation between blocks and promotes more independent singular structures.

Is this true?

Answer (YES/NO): NO